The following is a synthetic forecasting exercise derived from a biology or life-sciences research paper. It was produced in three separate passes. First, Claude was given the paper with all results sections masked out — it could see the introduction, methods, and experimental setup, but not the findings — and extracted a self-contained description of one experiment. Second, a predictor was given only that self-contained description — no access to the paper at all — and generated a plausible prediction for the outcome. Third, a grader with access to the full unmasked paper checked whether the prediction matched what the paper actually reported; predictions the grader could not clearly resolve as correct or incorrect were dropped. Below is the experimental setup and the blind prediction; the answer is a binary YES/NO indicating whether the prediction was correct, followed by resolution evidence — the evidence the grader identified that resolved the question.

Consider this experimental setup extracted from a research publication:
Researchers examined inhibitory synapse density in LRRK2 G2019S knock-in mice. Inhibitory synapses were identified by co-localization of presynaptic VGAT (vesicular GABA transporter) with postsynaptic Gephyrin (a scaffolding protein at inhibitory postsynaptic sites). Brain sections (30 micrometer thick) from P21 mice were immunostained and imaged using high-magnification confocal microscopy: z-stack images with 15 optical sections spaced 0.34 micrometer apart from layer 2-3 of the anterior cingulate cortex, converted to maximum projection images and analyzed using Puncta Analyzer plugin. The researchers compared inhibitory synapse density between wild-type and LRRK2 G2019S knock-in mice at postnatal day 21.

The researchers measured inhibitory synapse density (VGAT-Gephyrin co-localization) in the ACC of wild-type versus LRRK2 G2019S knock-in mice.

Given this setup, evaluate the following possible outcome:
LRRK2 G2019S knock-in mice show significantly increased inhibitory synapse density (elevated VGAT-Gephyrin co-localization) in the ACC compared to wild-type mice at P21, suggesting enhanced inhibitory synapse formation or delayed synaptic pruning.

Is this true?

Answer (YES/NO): NO